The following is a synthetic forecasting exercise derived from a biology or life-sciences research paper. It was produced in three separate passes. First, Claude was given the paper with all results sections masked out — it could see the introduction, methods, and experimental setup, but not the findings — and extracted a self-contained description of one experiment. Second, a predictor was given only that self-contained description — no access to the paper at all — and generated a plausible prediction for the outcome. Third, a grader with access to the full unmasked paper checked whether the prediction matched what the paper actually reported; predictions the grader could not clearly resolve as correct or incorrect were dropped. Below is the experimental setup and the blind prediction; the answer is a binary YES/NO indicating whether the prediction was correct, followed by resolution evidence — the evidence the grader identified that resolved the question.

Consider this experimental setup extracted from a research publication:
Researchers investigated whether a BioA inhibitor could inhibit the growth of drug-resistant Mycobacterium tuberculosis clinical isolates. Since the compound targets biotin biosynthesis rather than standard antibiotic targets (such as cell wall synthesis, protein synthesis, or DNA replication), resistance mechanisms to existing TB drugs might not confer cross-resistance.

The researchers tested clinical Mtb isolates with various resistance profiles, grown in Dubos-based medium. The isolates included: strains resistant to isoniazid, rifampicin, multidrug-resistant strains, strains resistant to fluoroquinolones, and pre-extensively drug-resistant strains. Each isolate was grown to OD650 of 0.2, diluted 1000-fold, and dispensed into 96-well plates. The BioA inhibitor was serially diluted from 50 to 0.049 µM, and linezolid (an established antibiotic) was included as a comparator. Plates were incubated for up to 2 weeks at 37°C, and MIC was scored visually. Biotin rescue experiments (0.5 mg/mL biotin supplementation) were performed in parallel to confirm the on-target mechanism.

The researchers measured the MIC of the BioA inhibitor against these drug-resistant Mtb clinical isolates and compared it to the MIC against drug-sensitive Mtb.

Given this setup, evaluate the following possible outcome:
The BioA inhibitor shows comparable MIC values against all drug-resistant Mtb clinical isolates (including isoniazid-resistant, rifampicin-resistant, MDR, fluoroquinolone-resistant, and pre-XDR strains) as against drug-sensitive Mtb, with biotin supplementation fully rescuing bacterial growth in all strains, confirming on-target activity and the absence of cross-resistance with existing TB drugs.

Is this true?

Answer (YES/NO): YES